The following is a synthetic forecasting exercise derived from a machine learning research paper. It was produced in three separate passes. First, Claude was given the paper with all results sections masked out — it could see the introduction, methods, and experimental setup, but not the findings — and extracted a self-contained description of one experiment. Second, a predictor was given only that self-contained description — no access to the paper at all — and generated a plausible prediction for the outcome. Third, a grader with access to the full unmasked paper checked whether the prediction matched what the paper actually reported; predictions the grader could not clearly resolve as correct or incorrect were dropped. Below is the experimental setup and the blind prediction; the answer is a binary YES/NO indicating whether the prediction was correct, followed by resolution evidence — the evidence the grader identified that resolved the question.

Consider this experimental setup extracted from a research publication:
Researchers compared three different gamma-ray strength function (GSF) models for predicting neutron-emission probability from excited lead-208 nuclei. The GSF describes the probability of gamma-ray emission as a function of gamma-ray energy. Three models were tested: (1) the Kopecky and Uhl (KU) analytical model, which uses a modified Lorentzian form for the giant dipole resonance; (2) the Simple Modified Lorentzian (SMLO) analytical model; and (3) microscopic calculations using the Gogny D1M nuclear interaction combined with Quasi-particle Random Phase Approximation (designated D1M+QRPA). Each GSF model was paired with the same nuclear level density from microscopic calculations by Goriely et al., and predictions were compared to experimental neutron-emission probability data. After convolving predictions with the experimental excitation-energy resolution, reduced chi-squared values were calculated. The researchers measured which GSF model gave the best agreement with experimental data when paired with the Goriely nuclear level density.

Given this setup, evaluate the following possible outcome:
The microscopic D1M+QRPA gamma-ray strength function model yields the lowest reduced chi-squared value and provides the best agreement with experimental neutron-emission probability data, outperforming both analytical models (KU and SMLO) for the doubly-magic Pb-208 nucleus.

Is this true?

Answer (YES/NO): YES